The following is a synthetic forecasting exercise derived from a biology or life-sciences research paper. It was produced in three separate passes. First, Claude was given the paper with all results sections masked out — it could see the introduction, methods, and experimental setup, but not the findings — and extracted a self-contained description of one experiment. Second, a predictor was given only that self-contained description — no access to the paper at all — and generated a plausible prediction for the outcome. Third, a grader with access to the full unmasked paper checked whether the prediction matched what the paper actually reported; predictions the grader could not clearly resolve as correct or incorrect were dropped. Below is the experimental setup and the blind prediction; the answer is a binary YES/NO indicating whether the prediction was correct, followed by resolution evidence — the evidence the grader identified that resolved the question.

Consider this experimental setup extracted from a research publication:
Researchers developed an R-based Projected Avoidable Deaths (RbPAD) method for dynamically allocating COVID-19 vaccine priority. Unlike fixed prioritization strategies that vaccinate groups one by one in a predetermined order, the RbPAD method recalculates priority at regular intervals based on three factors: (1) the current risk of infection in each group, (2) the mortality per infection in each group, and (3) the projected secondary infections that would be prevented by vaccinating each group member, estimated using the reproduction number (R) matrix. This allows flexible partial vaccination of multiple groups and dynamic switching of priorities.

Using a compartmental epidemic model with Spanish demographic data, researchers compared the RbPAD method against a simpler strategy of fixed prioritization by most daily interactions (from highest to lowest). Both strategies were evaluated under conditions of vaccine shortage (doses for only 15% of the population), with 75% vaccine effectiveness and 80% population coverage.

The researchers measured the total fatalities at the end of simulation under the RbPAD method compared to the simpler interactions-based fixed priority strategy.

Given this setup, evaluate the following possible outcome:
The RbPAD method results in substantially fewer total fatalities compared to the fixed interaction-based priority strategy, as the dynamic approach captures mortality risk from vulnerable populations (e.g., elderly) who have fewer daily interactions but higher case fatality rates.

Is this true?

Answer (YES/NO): NO